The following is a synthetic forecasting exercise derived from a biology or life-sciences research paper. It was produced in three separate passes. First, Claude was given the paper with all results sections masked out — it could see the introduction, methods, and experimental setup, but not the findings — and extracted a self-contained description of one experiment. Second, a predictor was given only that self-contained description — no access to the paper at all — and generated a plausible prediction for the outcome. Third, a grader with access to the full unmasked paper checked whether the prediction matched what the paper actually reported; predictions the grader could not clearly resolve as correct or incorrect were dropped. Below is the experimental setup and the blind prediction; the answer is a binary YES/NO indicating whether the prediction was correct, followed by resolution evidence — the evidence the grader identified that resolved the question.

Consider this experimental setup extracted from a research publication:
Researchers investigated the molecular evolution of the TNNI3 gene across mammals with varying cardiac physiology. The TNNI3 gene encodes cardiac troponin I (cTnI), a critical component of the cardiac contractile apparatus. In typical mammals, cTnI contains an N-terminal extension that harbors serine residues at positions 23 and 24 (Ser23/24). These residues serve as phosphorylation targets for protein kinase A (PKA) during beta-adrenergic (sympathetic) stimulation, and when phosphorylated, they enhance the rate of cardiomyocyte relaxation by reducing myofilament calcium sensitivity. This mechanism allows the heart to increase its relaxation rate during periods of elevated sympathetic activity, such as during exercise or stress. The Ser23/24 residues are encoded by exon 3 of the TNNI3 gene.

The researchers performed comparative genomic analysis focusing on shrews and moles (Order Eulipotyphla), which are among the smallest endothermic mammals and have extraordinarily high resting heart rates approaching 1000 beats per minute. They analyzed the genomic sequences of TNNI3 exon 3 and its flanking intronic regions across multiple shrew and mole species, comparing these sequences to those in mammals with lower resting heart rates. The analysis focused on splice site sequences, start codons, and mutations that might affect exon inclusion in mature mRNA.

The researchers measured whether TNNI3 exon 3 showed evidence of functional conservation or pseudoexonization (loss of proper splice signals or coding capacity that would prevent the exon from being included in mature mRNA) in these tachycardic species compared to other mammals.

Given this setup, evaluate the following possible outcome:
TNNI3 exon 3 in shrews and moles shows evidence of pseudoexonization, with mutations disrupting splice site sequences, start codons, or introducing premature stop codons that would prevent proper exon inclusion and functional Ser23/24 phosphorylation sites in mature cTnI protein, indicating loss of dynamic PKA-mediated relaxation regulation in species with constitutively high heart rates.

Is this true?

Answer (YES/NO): YES